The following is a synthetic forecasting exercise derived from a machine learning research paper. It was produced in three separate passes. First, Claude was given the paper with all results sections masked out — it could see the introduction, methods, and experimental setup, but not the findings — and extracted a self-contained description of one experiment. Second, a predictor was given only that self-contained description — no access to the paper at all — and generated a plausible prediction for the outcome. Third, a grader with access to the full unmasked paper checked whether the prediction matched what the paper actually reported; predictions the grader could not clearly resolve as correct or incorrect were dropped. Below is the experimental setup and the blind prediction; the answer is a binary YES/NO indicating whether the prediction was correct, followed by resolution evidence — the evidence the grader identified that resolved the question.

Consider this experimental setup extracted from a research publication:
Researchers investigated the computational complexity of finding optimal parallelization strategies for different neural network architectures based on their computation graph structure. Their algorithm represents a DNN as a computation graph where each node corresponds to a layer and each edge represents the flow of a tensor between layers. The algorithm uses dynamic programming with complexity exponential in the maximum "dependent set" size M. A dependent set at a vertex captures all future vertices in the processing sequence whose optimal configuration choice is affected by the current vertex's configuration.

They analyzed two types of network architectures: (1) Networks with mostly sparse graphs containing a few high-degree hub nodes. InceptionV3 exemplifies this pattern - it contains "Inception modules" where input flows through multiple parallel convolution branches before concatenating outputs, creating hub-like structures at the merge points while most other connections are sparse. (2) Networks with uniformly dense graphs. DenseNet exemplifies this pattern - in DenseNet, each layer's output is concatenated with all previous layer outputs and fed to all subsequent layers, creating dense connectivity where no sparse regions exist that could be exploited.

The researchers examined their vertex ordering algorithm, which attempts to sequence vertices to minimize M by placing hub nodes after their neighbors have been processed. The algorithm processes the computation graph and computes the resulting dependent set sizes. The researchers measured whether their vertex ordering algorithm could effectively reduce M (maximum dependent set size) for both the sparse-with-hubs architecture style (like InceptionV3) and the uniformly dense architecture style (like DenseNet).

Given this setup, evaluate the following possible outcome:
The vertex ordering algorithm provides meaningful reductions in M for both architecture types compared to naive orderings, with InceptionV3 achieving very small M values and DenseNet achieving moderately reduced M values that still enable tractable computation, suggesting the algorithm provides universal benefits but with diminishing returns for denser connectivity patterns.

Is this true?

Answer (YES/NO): NO